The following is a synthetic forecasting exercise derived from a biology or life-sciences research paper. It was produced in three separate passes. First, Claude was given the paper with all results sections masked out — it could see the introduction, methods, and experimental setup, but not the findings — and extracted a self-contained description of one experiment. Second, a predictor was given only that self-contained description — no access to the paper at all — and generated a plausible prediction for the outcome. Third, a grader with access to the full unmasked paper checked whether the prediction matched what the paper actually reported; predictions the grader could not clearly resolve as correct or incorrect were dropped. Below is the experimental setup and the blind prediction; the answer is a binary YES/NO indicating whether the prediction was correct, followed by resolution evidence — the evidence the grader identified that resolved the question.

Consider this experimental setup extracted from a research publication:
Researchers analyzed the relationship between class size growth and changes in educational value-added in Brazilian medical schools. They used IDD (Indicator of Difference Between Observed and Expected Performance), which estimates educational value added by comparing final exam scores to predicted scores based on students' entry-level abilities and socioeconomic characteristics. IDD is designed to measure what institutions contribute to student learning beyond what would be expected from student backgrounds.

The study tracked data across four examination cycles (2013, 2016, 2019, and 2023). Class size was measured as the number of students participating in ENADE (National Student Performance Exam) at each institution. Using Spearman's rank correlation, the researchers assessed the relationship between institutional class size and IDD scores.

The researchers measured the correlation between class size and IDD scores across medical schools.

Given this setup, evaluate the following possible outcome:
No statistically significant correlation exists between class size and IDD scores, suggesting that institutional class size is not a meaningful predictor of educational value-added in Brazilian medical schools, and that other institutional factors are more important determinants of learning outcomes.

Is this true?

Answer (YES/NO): NO